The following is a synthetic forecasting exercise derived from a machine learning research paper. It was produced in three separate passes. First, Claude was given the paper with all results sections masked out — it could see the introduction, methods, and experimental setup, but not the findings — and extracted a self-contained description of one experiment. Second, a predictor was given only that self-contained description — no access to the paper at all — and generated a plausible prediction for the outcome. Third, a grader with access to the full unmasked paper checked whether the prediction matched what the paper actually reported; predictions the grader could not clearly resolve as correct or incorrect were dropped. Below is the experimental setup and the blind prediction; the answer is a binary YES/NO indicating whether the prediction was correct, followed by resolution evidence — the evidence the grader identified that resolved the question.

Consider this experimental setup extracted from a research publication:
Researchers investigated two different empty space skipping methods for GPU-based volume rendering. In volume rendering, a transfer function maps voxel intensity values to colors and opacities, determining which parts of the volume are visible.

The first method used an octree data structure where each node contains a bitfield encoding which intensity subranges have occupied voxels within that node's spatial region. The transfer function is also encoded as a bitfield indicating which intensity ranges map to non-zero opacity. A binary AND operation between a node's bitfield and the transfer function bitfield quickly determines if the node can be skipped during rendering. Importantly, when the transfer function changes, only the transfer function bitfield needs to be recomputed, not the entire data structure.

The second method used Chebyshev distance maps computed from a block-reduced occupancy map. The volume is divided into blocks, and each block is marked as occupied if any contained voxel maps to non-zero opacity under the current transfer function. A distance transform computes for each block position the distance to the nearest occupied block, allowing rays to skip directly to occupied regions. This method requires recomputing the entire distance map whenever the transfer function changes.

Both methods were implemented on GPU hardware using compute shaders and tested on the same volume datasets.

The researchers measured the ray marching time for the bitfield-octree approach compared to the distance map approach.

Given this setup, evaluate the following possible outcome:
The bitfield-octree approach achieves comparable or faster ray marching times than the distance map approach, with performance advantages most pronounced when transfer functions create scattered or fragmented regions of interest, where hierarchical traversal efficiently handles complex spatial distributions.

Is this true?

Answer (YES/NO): NO